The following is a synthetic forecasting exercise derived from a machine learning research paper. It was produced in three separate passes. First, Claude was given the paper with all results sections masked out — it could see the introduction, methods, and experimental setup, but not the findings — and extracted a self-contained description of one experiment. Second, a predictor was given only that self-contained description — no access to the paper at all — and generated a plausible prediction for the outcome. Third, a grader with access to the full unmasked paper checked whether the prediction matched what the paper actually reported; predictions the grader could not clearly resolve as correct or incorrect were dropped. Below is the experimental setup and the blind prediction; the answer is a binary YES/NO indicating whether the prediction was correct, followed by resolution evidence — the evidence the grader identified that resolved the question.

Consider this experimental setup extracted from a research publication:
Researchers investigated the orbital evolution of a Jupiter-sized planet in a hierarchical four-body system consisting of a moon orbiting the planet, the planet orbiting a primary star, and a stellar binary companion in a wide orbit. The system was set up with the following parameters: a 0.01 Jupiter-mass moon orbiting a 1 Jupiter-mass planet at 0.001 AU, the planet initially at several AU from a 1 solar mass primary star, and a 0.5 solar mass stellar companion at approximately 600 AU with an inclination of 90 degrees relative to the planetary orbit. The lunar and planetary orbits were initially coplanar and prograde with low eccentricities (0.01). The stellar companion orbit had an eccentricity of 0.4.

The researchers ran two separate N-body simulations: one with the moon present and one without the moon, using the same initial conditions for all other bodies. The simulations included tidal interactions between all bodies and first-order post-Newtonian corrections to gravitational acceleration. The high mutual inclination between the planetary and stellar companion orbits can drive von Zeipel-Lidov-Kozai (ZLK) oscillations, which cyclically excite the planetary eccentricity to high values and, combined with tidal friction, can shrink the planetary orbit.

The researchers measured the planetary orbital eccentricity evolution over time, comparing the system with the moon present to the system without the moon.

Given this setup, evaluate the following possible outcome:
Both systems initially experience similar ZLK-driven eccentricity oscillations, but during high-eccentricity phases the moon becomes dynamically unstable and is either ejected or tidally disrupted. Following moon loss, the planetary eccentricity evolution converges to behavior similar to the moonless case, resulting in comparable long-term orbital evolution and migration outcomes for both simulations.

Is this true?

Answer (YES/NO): NO